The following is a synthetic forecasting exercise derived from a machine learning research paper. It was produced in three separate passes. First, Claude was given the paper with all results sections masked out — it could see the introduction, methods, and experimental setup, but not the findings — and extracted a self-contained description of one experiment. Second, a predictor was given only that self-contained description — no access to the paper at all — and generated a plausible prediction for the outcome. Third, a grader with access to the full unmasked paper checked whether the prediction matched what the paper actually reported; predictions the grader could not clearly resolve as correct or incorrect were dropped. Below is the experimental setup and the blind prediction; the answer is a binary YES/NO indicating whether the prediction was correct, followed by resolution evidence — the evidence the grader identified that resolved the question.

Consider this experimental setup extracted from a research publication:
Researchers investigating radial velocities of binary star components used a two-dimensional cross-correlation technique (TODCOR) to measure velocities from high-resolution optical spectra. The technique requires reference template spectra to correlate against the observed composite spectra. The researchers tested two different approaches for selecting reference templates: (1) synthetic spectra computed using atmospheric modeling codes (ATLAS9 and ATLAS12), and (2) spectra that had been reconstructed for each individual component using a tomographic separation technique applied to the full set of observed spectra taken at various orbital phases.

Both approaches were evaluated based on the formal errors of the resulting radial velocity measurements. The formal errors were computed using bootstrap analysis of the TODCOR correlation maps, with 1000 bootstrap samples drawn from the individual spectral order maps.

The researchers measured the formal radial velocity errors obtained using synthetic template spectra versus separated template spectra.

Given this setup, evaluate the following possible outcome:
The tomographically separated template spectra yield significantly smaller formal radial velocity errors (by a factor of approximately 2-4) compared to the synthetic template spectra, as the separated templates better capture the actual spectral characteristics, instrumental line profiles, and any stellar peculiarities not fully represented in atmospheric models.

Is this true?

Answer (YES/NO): NO